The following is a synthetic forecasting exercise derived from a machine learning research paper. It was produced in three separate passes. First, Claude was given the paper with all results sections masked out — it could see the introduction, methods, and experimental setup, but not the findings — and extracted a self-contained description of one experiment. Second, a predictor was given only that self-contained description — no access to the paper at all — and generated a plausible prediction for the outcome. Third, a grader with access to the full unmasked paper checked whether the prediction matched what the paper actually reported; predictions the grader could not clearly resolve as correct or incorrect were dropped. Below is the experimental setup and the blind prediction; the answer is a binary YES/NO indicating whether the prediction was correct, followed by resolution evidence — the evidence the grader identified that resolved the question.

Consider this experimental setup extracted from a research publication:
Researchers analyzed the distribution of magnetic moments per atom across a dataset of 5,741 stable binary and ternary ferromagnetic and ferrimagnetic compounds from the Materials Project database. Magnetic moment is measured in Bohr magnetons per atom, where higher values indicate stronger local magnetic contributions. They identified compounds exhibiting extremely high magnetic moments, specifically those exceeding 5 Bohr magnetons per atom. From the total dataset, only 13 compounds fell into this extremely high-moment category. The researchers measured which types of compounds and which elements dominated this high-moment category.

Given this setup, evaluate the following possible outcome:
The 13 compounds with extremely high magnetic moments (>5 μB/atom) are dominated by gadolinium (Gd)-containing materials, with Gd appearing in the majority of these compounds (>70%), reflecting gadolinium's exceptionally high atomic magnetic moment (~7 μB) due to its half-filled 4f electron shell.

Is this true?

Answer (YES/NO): NO